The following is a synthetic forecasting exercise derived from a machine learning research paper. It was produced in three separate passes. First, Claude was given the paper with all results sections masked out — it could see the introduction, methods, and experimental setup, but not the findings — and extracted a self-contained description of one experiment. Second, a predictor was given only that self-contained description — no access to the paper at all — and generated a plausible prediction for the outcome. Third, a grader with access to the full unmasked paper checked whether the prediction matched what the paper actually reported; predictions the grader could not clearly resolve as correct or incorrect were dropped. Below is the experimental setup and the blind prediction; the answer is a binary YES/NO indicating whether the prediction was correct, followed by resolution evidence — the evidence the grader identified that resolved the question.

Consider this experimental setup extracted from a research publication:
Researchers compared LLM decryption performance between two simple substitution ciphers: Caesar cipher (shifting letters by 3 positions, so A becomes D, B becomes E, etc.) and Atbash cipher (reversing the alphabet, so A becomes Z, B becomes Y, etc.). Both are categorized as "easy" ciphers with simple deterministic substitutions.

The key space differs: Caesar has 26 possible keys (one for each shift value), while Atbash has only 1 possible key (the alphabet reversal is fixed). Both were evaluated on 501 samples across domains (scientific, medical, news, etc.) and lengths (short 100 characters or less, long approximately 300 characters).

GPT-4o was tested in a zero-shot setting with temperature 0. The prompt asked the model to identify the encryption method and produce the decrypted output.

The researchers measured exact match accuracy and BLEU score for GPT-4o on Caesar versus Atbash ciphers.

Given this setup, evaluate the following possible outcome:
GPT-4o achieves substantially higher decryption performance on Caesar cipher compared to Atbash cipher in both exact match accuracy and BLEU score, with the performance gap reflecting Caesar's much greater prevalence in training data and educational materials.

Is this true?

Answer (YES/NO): YES